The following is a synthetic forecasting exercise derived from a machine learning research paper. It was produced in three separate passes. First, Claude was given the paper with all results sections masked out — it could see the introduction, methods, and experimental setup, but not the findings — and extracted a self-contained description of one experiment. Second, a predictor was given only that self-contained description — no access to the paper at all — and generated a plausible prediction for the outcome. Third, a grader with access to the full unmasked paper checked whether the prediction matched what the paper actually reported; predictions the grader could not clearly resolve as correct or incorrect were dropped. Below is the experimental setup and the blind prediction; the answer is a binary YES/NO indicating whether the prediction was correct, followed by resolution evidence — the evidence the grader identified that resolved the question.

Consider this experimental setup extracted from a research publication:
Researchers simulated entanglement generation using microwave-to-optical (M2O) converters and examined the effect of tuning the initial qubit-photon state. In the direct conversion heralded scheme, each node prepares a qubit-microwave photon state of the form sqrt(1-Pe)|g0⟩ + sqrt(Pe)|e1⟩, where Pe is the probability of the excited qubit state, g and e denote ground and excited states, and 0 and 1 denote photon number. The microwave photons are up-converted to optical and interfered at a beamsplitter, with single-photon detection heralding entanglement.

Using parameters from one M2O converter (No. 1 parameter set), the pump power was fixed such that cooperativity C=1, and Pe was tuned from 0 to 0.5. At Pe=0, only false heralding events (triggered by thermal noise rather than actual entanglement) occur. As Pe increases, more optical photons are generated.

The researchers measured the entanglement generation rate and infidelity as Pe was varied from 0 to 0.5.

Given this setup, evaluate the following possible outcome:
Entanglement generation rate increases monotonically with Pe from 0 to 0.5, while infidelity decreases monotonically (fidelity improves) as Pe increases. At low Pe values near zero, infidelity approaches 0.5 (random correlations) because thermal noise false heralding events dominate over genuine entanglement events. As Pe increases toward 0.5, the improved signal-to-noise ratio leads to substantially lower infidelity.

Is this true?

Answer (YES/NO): NO